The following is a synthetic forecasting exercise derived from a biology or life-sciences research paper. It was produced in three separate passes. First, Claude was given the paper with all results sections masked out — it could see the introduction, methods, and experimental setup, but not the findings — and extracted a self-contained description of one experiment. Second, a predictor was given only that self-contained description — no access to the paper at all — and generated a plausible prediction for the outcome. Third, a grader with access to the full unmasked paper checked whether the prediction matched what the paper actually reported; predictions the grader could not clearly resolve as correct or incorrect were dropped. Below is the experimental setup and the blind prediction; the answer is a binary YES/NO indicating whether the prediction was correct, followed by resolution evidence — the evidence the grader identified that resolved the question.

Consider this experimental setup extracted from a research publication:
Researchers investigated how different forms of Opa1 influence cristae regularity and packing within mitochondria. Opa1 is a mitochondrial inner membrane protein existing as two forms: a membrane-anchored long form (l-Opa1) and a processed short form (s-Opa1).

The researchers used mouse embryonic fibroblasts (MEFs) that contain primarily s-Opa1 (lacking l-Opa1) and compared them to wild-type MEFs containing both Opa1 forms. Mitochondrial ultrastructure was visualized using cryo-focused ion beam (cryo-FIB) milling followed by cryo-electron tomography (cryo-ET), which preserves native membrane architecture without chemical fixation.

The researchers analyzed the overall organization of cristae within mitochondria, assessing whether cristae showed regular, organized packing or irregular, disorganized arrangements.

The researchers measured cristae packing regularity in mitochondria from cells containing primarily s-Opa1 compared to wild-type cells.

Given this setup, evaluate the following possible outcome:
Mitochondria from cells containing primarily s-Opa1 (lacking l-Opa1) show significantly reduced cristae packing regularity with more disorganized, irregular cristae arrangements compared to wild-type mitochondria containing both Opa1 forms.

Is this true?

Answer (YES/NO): YES